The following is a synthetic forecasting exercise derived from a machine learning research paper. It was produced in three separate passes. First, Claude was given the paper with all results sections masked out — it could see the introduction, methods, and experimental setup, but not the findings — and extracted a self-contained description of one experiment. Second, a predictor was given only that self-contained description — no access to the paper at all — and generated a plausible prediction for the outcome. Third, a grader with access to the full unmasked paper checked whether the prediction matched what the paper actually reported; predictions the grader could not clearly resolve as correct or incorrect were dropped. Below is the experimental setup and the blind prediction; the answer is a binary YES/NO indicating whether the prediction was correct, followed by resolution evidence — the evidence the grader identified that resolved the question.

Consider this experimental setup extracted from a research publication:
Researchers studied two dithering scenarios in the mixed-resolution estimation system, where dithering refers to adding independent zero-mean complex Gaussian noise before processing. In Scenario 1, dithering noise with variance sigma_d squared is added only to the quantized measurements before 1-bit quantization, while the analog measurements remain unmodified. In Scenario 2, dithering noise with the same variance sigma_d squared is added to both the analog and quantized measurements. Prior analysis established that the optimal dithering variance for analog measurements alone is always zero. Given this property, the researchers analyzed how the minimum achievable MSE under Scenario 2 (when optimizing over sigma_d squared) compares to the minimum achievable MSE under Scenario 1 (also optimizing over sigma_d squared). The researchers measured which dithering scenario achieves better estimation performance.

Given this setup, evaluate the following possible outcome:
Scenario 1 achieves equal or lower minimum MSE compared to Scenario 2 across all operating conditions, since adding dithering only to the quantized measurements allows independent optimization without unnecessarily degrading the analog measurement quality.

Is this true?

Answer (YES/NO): YES